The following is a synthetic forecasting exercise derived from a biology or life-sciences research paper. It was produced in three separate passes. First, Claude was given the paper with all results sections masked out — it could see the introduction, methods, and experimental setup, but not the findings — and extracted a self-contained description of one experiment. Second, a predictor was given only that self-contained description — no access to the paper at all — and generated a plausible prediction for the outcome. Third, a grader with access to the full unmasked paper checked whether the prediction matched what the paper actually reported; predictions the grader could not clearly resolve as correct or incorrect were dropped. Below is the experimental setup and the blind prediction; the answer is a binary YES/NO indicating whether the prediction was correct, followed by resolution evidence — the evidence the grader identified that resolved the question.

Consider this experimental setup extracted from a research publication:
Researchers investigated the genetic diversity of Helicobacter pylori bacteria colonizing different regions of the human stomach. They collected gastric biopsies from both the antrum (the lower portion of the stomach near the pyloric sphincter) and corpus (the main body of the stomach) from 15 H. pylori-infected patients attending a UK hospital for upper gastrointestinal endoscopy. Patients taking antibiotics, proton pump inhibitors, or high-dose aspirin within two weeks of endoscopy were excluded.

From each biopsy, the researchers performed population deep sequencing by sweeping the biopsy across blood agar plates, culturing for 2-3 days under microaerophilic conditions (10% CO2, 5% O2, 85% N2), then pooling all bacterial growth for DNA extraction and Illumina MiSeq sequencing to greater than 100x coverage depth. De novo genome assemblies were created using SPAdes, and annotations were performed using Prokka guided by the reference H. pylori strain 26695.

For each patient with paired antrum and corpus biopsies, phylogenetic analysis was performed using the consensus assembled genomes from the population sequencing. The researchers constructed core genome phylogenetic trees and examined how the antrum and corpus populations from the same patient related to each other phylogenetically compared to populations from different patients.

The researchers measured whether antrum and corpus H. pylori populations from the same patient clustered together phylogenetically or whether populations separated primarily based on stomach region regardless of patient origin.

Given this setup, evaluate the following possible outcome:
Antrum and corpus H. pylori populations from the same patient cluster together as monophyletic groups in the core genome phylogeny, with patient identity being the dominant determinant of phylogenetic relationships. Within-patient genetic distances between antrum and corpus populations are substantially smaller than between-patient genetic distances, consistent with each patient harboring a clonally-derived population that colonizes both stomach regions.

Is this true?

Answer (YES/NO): YES